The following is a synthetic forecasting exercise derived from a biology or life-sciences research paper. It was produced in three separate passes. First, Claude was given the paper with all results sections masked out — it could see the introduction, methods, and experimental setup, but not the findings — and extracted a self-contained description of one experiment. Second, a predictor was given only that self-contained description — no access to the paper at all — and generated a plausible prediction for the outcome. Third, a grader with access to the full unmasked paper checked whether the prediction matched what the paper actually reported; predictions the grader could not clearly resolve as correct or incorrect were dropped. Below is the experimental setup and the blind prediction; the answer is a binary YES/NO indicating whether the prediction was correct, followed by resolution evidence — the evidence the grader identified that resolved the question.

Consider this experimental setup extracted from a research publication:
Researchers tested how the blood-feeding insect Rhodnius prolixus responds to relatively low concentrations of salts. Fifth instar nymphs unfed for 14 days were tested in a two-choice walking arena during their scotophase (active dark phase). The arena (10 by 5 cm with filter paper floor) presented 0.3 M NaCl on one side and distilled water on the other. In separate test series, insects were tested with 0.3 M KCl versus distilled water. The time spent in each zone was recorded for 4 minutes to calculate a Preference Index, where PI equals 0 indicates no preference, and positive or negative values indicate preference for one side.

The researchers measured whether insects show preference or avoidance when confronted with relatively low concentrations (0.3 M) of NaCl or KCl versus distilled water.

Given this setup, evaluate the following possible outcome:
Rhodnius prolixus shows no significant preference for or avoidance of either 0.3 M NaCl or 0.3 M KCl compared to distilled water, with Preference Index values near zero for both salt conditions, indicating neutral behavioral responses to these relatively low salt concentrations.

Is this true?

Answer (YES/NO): NO